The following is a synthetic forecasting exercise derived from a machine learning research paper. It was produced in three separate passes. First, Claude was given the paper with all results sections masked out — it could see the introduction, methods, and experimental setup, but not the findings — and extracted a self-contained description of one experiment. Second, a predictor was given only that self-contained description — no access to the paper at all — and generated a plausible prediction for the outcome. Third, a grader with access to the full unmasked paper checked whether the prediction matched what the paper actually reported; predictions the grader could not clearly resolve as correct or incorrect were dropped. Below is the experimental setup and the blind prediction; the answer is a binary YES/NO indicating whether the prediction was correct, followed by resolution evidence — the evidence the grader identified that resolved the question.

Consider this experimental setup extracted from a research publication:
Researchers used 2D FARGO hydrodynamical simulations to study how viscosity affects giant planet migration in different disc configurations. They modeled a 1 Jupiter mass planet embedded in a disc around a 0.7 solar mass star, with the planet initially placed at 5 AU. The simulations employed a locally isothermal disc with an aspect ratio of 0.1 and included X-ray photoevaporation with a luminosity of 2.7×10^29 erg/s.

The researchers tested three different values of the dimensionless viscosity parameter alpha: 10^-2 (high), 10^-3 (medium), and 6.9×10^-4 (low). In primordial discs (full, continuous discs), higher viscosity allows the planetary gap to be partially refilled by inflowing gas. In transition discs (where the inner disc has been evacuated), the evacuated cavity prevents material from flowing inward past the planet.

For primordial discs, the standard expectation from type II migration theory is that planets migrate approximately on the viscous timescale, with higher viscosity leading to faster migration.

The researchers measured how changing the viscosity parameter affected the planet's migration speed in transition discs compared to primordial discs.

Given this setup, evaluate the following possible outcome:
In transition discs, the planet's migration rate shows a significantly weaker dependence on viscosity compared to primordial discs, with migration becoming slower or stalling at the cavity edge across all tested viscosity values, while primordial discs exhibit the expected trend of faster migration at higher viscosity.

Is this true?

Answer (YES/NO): YES